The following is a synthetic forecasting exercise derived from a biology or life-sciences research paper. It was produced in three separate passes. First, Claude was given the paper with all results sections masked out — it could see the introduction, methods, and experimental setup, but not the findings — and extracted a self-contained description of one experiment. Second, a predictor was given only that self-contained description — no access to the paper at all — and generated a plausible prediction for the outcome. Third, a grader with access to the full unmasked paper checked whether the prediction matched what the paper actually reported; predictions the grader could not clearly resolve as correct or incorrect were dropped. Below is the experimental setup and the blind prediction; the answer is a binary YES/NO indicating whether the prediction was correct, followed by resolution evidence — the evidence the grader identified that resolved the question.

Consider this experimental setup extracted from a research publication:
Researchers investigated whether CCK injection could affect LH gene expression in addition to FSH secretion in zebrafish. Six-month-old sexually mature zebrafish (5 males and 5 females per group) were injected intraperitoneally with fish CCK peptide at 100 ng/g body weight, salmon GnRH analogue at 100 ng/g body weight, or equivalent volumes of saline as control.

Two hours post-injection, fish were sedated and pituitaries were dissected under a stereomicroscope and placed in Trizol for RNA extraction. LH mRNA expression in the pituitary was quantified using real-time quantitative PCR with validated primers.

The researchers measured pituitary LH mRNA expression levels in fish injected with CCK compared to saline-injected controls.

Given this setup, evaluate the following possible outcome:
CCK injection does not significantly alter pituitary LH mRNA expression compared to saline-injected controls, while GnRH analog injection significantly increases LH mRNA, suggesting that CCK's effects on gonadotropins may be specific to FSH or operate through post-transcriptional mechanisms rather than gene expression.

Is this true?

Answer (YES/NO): YES